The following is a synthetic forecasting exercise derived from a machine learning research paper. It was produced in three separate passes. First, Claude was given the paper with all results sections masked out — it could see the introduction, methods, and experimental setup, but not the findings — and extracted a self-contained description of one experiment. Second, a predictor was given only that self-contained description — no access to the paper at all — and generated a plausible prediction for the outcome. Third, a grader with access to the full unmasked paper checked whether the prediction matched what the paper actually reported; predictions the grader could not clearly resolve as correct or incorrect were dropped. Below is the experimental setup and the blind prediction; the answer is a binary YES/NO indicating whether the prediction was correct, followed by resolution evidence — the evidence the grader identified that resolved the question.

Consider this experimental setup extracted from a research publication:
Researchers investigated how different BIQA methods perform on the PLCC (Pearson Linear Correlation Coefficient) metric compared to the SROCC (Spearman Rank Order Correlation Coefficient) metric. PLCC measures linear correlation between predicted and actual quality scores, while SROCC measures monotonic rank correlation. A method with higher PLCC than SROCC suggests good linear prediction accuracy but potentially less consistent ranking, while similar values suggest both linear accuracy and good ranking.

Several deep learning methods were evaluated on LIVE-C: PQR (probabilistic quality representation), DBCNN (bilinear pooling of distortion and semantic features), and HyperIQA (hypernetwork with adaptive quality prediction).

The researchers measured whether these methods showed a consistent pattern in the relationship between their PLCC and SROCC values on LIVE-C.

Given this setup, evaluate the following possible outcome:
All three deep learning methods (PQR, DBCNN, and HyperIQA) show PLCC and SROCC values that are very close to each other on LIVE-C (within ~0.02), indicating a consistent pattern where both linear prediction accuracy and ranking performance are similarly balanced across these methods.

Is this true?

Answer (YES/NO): NO